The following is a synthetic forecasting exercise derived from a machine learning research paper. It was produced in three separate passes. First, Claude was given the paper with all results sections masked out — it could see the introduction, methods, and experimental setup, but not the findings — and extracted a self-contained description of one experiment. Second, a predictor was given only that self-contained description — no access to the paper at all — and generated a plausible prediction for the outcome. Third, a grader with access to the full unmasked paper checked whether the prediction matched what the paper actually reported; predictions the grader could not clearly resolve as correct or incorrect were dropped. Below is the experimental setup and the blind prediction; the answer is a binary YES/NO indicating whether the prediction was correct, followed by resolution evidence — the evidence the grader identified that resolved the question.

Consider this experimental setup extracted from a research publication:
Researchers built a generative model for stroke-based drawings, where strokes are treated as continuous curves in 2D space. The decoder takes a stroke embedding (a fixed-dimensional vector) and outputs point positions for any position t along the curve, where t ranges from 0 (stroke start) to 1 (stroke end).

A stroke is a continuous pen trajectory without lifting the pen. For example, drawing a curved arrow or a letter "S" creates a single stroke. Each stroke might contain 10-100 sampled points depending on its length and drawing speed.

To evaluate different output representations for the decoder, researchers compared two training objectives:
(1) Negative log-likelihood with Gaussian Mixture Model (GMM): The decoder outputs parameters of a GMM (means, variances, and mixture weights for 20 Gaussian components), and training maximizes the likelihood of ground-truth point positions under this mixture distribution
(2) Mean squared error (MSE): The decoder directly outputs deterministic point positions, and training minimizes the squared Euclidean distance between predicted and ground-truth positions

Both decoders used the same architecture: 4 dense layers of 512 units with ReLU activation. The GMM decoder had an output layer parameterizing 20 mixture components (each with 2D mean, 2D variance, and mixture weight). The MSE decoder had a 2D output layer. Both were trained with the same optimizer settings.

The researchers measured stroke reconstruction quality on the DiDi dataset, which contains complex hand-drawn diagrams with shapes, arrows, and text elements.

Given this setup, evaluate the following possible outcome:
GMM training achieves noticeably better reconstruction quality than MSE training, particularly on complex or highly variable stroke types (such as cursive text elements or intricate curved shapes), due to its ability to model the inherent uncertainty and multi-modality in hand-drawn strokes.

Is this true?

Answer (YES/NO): NO